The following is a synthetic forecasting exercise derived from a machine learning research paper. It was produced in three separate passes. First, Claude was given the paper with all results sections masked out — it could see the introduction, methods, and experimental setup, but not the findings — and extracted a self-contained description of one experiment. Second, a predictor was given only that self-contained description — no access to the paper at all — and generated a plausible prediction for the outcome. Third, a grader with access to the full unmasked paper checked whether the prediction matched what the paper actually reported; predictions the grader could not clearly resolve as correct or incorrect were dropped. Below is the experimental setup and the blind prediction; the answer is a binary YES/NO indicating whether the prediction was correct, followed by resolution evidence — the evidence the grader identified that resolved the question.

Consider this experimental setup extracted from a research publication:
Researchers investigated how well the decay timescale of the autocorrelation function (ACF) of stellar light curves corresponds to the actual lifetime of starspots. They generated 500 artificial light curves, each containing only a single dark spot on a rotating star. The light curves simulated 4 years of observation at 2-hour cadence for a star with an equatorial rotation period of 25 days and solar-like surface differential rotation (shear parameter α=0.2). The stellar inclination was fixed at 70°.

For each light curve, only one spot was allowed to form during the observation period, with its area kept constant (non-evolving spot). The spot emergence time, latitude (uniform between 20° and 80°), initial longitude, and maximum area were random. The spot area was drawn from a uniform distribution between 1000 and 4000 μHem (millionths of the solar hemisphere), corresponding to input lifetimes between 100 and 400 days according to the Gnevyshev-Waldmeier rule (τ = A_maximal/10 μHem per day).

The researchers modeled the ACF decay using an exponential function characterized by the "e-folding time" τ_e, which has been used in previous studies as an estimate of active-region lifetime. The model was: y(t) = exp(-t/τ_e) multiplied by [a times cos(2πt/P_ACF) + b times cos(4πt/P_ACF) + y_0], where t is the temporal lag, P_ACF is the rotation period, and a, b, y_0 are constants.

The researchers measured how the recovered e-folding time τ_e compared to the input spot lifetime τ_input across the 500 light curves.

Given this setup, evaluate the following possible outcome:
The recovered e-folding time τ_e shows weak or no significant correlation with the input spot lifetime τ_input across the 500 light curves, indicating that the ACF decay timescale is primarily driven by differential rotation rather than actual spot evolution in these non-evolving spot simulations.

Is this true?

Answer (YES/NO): NO